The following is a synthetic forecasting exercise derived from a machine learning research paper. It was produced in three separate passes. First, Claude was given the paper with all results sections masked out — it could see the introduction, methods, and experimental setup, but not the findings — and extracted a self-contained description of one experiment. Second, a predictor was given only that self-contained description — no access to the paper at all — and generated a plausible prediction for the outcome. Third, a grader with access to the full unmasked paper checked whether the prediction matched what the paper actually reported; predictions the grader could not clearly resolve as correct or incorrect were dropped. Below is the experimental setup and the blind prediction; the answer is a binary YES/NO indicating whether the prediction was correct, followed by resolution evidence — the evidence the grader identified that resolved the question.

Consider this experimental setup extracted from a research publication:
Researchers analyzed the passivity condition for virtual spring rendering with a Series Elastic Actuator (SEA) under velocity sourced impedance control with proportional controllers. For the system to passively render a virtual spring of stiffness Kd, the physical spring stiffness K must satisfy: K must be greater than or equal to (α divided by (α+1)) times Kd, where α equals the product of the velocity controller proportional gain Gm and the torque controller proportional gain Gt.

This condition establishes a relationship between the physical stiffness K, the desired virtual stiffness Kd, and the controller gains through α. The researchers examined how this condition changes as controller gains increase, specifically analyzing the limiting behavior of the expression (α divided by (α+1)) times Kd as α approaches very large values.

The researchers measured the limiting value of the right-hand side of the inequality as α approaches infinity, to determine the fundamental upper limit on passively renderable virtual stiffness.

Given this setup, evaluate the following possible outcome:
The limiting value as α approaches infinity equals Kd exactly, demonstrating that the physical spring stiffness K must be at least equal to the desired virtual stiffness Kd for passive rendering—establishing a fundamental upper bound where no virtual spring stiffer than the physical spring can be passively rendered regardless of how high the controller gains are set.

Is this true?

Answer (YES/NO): YES